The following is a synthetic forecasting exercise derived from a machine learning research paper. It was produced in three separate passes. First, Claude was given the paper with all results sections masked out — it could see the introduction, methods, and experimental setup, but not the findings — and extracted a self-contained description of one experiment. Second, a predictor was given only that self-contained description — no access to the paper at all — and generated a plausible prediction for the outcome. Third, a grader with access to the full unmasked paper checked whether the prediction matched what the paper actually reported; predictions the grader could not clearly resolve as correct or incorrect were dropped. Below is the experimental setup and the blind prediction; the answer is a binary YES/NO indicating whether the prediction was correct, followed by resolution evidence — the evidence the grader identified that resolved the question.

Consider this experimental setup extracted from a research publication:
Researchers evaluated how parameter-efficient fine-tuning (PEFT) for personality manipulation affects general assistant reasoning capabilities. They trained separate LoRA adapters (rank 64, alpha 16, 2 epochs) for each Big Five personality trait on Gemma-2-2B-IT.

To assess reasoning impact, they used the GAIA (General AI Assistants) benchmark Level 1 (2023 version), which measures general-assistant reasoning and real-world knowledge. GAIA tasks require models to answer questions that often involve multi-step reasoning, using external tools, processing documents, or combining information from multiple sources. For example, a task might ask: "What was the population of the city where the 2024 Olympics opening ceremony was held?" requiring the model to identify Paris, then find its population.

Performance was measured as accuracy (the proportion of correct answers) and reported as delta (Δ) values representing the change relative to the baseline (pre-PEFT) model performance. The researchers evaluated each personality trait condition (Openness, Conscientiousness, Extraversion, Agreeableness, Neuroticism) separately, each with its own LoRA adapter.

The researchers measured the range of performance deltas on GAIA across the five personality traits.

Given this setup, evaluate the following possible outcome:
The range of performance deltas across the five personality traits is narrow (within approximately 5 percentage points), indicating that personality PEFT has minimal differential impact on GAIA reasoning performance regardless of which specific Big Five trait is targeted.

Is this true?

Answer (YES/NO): YES